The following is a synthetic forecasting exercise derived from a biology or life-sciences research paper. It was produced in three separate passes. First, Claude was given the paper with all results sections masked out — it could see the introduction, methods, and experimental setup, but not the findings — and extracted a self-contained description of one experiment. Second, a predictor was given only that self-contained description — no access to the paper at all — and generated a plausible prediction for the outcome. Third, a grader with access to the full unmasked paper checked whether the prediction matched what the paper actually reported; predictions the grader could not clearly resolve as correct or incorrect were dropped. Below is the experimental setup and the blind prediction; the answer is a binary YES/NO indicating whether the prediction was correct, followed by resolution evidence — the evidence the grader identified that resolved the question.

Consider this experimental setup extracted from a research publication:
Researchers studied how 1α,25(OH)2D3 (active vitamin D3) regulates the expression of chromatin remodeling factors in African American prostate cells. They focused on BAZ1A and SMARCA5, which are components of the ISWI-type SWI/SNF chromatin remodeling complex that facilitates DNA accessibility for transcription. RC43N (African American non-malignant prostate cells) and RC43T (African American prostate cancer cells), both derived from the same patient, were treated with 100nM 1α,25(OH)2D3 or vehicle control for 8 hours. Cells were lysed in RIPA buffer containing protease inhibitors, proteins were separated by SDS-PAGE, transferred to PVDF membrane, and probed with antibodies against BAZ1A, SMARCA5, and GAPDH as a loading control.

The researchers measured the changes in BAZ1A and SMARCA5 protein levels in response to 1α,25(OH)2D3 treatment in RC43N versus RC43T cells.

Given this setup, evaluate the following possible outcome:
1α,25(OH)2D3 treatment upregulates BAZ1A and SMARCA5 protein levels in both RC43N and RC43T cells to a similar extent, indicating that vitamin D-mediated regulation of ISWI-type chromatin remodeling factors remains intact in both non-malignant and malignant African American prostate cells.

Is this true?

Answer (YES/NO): NO